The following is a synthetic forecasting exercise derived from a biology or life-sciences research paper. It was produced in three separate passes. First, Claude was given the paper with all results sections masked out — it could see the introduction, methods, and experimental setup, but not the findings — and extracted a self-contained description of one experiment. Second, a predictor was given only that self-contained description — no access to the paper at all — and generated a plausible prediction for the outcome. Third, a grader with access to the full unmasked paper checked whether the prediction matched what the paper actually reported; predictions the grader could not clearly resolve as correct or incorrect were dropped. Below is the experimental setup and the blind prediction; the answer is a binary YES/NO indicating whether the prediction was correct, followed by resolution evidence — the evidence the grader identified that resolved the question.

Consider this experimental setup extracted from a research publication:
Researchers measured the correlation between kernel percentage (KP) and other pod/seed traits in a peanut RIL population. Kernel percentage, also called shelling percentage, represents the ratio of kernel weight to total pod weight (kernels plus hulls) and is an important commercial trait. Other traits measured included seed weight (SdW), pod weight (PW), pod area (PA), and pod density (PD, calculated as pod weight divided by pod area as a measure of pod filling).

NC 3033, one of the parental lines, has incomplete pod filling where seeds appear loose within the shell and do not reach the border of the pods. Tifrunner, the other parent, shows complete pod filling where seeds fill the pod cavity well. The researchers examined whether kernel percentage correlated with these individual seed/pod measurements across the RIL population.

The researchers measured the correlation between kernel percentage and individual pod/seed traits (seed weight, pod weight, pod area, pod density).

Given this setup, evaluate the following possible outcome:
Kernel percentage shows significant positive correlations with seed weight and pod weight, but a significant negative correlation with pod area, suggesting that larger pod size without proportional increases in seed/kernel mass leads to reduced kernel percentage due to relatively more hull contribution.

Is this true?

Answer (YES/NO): NO